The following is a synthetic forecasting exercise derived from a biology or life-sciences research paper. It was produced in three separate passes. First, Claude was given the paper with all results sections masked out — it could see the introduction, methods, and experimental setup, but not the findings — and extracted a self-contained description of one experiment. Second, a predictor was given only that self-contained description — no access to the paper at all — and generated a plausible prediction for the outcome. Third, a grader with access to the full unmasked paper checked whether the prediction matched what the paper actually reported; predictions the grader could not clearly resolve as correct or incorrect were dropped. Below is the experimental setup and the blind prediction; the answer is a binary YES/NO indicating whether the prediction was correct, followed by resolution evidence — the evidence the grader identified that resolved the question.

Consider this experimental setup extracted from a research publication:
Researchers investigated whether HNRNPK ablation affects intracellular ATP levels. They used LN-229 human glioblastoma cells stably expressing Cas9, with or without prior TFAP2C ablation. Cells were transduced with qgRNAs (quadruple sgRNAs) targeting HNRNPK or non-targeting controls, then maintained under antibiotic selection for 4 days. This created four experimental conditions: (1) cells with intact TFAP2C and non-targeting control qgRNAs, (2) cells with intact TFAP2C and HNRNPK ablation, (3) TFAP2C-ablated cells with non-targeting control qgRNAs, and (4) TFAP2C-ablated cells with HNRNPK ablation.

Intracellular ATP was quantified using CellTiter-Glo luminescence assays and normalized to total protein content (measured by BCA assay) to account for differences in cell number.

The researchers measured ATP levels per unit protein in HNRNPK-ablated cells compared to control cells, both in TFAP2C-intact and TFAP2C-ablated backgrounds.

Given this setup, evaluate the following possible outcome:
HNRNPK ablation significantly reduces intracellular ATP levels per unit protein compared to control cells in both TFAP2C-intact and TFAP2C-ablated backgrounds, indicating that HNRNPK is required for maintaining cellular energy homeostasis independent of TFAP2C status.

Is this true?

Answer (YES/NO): NO